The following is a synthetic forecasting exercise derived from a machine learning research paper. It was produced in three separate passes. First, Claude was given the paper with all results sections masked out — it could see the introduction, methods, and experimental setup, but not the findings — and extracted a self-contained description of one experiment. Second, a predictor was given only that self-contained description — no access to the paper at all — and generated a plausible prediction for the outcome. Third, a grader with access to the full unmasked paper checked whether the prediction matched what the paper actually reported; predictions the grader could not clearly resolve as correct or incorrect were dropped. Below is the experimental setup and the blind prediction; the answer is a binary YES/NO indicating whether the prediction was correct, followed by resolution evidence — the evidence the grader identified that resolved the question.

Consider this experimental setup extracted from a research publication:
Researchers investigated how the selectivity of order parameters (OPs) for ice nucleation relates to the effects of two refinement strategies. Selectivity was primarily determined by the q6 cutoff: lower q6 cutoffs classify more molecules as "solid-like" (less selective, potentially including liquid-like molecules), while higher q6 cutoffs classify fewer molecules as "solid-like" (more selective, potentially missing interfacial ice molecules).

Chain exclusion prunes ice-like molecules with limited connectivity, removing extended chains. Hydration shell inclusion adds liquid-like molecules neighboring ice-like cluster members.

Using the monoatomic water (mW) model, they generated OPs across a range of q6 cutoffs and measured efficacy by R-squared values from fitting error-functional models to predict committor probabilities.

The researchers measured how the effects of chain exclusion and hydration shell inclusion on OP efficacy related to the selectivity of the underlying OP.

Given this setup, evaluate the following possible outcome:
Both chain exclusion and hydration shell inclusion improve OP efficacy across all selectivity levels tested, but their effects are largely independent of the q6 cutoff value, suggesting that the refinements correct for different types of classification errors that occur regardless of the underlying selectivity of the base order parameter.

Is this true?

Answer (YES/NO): NO